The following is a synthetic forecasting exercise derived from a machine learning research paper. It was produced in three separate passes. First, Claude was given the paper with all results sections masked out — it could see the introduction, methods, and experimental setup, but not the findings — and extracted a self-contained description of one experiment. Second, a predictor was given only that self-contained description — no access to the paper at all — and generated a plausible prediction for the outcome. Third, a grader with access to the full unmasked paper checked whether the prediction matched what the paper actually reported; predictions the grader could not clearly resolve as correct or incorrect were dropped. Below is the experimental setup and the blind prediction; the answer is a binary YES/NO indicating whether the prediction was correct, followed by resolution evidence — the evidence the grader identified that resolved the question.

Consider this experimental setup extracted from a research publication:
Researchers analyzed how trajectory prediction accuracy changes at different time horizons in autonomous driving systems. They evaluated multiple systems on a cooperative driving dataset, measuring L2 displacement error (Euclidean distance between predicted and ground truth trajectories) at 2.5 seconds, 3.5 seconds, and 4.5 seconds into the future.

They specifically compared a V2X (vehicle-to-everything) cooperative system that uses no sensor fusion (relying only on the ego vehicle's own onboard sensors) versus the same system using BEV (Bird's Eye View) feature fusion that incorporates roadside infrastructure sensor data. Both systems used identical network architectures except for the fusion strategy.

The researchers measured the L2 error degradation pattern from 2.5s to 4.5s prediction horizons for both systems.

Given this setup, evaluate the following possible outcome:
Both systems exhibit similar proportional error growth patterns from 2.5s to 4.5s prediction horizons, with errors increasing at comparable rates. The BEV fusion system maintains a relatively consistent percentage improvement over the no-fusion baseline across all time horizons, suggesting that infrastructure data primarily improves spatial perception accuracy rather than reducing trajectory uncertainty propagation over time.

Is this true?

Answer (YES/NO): NO